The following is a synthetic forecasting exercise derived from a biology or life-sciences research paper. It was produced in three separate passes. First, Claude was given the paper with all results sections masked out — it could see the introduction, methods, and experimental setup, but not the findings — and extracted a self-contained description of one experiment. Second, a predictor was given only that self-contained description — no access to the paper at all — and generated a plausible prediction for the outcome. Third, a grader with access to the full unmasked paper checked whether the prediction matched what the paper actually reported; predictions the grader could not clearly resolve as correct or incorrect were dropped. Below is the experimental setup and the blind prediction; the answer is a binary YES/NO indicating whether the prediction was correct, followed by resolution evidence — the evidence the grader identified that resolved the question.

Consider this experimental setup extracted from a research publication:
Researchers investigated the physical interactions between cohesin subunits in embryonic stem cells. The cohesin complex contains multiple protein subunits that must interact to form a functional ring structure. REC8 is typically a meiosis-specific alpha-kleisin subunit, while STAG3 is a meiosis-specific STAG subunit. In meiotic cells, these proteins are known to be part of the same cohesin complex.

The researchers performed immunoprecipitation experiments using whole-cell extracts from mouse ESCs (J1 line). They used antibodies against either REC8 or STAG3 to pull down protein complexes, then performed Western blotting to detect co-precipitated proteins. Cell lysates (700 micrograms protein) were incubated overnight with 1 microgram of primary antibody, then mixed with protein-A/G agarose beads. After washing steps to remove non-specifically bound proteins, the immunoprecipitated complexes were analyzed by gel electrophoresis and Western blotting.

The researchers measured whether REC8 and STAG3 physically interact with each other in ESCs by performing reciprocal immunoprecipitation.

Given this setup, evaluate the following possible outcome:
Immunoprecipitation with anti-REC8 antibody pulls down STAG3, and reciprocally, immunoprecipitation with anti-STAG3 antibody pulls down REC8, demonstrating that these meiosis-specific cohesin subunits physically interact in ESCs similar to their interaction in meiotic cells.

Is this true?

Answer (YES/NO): YES